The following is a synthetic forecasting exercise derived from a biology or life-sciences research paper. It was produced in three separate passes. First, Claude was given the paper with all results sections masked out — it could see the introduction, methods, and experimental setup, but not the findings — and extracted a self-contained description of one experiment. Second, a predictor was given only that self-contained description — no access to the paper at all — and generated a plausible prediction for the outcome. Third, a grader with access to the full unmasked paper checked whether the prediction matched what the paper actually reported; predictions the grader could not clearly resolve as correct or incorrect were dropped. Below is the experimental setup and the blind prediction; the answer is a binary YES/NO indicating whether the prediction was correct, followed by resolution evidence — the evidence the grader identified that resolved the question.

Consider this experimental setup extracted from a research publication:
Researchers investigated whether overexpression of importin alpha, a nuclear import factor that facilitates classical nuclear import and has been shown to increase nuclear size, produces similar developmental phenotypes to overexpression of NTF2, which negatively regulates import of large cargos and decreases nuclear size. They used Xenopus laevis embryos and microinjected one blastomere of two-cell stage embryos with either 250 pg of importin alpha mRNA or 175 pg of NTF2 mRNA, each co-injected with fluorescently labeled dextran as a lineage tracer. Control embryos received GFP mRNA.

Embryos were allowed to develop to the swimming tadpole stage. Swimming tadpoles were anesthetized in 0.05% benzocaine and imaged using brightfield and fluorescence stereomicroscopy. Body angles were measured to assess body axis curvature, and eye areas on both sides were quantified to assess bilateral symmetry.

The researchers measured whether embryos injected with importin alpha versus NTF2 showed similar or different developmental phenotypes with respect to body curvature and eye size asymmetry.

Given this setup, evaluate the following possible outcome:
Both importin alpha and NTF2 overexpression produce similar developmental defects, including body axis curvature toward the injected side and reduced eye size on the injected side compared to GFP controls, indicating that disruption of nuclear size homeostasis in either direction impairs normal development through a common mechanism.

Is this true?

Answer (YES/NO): NO